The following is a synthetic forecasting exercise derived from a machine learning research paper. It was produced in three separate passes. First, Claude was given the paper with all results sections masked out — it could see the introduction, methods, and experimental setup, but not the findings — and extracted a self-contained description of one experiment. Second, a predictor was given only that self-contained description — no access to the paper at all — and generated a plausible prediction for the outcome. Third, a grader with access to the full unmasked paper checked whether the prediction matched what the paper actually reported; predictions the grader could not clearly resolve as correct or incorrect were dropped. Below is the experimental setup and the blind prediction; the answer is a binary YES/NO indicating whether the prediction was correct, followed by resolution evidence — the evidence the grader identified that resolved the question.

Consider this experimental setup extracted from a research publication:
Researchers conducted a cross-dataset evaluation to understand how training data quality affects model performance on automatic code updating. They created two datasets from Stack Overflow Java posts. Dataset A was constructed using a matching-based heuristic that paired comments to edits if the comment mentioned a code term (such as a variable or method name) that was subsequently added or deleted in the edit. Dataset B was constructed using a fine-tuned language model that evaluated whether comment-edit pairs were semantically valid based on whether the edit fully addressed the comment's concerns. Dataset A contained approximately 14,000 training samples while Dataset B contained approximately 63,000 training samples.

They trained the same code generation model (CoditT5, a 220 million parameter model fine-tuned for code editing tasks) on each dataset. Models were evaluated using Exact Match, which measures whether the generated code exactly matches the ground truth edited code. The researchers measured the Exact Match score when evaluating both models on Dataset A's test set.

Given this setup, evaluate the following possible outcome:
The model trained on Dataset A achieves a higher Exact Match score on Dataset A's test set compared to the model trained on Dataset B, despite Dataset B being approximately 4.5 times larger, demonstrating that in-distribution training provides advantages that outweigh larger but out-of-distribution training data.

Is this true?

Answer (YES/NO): NO